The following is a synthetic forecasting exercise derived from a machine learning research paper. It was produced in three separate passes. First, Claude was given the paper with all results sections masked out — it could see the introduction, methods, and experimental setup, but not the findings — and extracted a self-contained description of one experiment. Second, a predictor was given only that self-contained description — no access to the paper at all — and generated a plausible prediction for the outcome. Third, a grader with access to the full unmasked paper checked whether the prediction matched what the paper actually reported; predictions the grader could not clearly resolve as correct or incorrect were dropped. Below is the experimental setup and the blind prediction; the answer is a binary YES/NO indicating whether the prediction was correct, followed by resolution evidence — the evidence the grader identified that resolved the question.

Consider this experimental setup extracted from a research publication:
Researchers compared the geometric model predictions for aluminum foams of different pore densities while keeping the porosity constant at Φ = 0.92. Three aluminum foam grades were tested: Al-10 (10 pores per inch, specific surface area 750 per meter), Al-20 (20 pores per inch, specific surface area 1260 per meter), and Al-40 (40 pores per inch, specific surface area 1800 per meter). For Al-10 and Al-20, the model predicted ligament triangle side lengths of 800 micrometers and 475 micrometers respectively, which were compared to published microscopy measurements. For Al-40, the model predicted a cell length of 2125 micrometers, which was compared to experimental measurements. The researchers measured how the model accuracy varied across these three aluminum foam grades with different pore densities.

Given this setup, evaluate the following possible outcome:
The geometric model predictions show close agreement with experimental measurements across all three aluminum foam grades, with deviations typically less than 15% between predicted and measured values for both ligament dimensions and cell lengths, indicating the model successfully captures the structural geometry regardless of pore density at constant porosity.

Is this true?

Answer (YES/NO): NO